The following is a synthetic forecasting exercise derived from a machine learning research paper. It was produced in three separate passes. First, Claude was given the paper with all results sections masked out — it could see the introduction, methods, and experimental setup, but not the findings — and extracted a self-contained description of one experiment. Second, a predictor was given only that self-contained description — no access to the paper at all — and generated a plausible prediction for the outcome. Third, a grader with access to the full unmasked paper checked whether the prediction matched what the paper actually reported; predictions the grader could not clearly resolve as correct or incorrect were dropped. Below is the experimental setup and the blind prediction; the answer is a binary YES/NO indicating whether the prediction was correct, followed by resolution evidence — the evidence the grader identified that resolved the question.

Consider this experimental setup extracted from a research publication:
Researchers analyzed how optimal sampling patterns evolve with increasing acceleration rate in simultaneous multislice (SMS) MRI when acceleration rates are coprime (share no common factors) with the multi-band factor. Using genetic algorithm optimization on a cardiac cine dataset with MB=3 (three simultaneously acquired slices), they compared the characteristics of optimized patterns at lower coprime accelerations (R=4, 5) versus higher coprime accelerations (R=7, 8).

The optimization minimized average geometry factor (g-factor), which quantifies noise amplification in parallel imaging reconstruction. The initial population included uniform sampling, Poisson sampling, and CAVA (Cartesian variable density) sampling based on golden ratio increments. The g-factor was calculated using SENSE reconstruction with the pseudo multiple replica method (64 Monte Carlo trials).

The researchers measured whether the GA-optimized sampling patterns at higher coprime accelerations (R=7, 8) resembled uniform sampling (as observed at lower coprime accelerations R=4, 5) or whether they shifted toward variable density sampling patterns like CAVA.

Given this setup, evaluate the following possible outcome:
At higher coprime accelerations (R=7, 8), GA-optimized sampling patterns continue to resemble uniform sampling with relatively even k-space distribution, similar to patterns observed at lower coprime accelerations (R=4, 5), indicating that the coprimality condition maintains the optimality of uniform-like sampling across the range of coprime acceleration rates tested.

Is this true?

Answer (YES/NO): NO